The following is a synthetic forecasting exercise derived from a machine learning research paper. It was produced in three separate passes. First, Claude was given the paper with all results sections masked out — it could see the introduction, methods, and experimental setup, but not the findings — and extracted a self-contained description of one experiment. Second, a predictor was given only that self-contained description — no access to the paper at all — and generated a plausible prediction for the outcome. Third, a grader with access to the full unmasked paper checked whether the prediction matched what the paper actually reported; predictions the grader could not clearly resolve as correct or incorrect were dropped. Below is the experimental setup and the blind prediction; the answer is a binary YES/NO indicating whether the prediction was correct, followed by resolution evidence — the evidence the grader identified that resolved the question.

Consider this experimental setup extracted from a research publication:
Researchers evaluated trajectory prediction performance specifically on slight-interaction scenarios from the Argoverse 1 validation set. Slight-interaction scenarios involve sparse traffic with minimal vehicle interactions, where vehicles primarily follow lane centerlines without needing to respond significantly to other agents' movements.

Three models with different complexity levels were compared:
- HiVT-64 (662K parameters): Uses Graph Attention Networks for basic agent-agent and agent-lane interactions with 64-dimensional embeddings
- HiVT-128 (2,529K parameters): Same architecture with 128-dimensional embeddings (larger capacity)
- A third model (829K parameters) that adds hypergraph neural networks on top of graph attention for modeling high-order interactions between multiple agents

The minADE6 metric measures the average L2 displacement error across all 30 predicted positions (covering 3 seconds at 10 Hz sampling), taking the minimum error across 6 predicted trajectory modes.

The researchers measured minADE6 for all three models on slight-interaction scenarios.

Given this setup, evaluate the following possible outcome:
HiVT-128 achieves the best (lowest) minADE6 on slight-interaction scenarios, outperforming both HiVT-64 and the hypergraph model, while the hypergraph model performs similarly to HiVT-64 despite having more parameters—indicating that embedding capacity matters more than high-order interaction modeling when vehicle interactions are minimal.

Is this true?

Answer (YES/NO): NO